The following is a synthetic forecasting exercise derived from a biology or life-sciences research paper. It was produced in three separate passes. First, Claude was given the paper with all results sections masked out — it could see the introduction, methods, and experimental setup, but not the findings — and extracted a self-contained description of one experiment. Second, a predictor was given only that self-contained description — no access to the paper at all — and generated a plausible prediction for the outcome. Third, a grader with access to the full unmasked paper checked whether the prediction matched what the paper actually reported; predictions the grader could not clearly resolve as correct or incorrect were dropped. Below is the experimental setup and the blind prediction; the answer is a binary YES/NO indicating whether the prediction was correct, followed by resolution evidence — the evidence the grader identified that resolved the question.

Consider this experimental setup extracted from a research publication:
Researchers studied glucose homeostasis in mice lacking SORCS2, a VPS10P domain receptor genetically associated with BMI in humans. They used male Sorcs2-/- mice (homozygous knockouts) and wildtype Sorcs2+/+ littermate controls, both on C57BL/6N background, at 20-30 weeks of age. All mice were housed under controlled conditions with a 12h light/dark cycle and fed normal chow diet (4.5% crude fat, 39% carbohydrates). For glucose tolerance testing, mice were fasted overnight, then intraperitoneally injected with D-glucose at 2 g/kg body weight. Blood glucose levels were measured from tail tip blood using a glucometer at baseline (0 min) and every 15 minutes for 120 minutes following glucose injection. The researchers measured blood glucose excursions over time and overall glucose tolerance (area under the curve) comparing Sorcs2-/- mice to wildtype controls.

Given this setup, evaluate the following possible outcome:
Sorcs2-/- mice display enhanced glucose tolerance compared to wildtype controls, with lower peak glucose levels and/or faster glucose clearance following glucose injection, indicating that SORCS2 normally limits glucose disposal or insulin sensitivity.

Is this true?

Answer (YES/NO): NO